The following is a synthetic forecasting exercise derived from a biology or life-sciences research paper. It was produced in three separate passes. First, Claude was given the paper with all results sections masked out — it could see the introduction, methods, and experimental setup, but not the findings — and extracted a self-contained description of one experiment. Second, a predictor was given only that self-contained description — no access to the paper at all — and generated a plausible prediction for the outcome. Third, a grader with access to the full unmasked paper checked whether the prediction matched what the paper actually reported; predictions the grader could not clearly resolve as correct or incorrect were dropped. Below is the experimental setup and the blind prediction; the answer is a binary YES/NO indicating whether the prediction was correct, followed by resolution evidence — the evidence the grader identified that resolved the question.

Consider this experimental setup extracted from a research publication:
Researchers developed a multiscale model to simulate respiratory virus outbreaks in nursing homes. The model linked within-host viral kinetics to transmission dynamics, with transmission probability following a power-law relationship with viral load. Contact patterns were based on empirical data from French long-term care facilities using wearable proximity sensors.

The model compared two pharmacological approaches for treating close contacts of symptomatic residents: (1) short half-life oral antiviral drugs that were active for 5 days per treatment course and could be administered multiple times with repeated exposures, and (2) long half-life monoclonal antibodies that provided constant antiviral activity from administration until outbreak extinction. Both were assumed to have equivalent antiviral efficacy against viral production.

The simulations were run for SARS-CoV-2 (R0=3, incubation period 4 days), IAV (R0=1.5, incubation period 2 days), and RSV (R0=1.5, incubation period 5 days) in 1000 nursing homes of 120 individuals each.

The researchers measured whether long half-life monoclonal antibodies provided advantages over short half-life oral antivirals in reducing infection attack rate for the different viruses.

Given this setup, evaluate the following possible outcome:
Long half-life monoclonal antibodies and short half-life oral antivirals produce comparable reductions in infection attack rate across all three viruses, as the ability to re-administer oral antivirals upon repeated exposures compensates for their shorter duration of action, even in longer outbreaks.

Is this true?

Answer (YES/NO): NO